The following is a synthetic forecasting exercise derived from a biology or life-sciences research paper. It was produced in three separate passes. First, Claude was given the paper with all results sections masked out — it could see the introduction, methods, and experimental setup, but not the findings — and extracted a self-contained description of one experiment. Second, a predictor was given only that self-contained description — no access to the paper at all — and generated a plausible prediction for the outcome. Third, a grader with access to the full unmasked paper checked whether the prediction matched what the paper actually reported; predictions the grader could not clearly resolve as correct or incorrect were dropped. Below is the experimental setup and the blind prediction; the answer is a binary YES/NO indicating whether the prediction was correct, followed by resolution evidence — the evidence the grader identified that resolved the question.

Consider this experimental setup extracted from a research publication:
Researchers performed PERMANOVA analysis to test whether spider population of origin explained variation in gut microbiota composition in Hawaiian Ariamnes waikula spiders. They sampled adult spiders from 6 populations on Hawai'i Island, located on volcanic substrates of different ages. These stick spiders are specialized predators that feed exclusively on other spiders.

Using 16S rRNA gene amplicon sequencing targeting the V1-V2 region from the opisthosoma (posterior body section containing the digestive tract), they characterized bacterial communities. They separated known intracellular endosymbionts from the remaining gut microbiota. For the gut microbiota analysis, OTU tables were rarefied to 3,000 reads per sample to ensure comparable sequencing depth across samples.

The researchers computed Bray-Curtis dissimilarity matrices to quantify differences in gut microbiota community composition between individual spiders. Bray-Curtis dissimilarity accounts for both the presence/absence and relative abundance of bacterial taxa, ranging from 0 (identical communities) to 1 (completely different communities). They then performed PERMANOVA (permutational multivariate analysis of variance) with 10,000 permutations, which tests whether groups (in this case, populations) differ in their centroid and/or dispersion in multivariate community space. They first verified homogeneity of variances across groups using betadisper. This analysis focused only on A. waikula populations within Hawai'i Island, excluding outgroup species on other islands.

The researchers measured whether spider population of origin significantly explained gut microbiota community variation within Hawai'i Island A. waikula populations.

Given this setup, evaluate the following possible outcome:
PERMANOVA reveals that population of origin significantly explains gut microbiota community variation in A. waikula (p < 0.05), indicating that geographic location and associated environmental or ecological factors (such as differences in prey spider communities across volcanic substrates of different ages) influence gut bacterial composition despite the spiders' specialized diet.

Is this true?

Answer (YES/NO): YES